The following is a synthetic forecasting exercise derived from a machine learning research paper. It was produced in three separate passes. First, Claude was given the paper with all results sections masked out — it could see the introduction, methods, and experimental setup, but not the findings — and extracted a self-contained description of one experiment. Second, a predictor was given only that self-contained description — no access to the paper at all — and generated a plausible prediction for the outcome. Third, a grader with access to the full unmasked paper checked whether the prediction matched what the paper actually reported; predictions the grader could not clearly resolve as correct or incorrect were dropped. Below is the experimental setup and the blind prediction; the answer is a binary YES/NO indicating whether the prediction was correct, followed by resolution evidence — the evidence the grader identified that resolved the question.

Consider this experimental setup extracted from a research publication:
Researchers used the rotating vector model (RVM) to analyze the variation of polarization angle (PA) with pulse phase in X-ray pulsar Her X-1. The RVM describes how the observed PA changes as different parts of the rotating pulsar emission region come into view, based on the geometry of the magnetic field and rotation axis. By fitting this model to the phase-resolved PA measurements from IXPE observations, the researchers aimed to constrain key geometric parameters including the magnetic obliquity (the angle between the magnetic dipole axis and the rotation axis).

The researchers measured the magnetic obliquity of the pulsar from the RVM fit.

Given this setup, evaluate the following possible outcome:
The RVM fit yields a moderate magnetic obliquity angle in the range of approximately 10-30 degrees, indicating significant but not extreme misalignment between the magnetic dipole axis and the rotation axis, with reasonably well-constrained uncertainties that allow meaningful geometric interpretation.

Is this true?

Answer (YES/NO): YES